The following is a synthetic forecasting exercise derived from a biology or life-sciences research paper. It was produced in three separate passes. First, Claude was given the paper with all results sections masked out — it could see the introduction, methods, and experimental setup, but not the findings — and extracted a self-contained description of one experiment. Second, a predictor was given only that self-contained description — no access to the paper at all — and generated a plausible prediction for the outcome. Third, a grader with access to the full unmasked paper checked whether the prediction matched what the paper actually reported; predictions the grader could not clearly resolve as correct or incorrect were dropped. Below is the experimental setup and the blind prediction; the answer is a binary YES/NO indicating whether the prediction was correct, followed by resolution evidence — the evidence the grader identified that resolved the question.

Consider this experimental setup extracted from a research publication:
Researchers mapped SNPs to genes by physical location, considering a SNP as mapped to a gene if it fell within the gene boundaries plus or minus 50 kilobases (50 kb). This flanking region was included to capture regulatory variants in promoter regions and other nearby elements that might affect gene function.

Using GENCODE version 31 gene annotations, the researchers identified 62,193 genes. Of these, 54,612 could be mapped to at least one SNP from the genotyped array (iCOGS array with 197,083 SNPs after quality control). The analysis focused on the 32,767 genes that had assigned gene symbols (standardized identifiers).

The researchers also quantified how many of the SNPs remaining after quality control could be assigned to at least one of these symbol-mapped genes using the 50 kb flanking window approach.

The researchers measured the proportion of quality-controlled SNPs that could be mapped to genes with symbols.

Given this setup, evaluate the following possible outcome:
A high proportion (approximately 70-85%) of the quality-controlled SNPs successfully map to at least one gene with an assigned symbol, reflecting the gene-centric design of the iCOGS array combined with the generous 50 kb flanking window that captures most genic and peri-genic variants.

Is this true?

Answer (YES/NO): YES